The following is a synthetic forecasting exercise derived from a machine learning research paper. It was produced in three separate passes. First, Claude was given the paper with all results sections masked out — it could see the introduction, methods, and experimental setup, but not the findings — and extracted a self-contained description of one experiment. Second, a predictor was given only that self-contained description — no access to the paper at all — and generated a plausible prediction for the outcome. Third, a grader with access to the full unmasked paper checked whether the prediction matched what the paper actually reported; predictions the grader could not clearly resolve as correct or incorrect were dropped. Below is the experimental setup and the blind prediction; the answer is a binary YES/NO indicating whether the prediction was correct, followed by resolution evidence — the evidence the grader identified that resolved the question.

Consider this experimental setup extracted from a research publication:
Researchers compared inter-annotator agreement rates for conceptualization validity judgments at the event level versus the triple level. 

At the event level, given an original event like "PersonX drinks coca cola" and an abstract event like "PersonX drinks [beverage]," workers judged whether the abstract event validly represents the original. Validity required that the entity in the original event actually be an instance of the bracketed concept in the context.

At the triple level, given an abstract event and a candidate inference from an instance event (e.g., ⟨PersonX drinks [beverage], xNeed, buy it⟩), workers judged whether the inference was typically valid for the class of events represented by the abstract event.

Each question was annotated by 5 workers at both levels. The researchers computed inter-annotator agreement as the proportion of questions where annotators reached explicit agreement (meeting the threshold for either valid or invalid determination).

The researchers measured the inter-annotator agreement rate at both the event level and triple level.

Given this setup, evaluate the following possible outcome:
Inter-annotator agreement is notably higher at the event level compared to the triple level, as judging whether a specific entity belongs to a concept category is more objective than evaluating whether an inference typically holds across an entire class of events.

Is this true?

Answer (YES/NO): NO